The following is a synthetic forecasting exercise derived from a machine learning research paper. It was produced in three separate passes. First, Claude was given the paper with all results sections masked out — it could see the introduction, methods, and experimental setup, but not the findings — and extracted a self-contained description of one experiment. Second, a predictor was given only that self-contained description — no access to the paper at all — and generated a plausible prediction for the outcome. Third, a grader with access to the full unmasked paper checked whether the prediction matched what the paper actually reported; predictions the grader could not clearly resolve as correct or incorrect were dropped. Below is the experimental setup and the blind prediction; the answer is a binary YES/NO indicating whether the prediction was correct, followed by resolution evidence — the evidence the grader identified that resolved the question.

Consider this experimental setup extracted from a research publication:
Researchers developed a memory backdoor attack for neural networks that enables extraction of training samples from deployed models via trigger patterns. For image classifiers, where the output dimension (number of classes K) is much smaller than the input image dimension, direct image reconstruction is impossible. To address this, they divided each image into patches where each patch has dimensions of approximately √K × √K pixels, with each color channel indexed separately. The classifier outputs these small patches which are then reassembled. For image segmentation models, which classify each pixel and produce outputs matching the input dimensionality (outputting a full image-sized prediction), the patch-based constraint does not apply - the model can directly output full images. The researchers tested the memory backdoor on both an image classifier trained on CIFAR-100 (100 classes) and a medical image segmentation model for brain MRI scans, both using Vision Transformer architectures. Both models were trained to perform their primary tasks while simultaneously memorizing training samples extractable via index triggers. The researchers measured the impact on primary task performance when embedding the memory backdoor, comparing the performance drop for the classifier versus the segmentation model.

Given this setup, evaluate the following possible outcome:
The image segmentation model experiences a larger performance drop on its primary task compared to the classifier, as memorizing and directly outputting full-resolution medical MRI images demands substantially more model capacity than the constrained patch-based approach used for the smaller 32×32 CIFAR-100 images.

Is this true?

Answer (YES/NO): NO